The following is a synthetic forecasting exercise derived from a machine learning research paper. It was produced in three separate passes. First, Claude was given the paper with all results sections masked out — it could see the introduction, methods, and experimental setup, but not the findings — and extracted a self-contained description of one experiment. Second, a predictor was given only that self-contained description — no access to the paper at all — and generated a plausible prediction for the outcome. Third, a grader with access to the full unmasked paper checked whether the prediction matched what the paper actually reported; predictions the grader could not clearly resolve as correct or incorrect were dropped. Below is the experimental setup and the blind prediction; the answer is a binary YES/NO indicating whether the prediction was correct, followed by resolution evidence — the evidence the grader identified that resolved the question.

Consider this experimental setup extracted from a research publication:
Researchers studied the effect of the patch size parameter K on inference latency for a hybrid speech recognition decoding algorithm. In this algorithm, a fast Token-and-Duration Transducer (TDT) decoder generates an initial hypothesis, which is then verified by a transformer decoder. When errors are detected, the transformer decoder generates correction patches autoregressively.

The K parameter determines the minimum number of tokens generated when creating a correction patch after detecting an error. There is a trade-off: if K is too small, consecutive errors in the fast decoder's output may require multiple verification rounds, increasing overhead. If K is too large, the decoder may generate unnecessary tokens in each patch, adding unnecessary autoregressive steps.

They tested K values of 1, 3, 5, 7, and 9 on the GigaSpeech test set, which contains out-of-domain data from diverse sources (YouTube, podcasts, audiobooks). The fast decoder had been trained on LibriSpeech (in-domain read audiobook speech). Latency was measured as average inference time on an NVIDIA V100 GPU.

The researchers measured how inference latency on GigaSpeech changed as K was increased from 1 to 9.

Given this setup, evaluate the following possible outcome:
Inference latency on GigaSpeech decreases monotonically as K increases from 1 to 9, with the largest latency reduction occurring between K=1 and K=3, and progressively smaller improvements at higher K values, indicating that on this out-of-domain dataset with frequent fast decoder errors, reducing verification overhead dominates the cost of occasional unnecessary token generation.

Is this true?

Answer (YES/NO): NO